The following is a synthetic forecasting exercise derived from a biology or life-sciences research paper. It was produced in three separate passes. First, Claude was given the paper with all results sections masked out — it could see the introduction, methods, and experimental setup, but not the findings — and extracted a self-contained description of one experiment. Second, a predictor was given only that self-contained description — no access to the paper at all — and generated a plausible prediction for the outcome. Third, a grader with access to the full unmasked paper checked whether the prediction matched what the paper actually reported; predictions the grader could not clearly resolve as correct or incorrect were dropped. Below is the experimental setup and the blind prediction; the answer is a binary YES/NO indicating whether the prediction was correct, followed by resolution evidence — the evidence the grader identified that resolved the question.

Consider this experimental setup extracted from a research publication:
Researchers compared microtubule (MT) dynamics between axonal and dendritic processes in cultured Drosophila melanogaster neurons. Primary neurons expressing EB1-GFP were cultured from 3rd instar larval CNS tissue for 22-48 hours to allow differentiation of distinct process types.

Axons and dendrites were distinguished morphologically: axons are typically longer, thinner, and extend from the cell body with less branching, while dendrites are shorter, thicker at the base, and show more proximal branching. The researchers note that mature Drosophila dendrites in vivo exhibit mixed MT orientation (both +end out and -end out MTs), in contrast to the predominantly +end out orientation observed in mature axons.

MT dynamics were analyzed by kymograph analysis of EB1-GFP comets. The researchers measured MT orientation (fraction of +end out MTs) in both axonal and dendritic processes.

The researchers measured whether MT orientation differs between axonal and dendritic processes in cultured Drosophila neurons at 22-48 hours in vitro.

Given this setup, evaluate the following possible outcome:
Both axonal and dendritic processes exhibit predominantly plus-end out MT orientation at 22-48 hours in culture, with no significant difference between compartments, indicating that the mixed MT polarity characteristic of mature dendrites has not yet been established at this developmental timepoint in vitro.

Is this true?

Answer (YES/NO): NO